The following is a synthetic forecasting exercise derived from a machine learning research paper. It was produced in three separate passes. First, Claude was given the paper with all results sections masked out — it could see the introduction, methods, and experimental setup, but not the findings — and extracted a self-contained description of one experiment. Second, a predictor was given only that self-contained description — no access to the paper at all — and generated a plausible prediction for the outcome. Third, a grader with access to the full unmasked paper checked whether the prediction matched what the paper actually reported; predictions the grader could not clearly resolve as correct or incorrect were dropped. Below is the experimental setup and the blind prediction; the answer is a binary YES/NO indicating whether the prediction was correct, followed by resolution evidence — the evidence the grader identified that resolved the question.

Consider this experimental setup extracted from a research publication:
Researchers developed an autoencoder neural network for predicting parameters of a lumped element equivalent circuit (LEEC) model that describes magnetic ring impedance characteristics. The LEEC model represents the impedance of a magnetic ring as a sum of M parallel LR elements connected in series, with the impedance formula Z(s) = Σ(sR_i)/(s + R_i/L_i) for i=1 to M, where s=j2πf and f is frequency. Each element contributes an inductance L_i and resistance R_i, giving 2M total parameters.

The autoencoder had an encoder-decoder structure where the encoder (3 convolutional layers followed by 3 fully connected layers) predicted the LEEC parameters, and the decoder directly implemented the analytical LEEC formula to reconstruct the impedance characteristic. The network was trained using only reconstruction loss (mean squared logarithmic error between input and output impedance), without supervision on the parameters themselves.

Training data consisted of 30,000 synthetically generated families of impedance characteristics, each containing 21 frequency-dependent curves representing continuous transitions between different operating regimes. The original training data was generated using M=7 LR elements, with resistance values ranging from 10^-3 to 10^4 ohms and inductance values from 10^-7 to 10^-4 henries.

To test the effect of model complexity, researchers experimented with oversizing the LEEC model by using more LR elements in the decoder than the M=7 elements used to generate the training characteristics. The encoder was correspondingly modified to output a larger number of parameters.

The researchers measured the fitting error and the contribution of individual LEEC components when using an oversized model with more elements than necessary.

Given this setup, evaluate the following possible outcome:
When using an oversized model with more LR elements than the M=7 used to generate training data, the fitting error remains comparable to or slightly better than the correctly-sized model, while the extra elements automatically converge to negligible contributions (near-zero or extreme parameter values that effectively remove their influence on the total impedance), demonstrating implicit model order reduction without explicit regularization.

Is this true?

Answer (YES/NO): YES